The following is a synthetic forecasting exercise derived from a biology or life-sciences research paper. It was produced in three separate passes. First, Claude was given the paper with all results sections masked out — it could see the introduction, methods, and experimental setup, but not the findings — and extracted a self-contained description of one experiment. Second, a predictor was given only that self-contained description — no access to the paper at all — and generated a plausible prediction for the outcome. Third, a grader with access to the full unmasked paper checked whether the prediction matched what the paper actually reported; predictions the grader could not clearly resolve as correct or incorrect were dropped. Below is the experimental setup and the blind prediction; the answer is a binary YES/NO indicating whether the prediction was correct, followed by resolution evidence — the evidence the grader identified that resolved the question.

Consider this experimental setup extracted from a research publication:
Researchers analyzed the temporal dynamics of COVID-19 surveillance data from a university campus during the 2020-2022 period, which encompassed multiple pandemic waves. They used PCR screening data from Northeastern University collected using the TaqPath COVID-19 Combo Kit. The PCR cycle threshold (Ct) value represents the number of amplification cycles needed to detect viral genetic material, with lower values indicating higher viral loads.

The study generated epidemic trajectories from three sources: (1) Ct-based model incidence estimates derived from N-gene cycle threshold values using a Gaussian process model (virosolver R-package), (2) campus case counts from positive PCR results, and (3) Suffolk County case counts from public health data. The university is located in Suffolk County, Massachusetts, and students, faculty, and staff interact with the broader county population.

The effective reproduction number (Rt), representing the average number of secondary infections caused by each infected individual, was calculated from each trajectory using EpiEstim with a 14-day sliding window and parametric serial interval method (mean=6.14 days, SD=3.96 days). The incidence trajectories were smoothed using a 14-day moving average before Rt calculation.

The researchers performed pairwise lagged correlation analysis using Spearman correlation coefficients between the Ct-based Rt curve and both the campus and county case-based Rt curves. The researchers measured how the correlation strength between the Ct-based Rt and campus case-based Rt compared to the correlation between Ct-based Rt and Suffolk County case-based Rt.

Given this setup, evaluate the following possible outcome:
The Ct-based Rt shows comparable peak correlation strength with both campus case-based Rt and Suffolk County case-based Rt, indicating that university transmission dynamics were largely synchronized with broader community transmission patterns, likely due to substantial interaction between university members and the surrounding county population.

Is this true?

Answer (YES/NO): NO